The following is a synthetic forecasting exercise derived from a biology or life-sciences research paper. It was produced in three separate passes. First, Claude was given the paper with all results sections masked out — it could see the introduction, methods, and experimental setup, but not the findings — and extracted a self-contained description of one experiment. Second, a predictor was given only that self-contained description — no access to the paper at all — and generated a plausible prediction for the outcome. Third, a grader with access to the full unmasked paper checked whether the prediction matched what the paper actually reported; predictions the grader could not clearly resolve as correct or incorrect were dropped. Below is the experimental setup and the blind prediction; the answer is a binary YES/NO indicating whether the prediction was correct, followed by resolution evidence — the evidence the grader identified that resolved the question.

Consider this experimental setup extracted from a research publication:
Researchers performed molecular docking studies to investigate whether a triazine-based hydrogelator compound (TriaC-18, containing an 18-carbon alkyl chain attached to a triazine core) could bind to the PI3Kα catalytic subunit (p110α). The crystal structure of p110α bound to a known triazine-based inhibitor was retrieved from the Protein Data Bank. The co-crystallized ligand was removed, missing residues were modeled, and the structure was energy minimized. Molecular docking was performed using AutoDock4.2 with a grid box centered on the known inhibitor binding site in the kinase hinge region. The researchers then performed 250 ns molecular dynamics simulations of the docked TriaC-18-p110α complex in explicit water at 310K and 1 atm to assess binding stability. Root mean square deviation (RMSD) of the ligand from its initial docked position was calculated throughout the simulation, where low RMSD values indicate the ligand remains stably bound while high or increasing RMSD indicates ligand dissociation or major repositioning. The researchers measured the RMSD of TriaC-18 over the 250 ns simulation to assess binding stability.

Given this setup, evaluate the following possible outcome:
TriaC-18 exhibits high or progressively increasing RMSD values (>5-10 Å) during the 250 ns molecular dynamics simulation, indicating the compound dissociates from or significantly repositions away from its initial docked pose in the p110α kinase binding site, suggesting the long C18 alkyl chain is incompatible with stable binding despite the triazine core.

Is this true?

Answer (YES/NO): NO